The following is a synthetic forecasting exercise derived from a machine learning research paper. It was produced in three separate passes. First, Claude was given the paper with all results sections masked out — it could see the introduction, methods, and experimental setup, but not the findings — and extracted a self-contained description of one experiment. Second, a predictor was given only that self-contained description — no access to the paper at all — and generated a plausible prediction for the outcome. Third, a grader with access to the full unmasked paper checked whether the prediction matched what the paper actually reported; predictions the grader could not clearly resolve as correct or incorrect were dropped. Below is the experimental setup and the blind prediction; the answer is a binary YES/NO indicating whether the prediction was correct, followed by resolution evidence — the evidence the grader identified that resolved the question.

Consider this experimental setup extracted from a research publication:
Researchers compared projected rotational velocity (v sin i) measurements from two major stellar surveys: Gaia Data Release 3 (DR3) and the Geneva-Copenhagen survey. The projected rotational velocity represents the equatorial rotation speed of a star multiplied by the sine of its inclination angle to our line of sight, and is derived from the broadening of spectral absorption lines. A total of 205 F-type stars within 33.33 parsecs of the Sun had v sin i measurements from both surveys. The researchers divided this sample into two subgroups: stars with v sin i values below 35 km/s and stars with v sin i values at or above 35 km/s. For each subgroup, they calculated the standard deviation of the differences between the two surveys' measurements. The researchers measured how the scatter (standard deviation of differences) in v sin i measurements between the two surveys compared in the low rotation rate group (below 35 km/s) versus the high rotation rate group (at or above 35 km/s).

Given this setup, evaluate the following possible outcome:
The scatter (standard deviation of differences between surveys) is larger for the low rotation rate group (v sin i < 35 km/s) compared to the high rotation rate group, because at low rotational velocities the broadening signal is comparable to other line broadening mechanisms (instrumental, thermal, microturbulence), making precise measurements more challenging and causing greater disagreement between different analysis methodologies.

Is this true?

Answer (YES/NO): NO